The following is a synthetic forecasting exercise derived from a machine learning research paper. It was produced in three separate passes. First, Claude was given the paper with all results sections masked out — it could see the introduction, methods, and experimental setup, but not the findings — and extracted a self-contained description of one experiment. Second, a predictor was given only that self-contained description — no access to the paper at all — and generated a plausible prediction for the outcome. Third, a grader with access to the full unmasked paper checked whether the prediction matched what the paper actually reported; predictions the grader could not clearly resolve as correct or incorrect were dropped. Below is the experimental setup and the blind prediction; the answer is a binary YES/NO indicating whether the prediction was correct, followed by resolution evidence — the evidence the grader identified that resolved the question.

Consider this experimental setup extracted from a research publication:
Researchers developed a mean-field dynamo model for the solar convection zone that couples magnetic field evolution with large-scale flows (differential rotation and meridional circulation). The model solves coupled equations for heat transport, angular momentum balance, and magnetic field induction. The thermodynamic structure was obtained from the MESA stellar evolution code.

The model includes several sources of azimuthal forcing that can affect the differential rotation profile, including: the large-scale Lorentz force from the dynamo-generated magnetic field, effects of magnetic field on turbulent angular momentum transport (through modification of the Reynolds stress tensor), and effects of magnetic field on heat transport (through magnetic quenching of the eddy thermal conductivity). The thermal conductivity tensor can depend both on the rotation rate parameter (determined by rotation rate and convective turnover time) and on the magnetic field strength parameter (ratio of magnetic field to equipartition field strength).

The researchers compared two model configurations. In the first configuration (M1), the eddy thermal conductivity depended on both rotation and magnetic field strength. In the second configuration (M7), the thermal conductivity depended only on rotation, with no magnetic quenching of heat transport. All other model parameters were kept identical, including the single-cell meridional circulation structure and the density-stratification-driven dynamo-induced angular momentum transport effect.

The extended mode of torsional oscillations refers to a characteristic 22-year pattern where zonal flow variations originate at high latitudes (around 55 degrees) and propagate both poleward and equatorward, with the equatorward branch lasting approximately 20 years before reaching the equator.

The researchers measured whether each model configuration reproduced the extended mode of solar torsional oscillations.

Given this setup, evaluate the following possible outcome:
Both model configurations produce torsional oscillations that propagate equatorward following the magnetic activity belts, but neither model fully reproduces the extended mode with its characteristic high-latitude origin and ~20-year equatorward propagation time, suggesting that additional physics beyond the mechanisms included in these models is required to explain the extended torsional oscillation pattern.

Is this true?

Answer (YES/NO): NO